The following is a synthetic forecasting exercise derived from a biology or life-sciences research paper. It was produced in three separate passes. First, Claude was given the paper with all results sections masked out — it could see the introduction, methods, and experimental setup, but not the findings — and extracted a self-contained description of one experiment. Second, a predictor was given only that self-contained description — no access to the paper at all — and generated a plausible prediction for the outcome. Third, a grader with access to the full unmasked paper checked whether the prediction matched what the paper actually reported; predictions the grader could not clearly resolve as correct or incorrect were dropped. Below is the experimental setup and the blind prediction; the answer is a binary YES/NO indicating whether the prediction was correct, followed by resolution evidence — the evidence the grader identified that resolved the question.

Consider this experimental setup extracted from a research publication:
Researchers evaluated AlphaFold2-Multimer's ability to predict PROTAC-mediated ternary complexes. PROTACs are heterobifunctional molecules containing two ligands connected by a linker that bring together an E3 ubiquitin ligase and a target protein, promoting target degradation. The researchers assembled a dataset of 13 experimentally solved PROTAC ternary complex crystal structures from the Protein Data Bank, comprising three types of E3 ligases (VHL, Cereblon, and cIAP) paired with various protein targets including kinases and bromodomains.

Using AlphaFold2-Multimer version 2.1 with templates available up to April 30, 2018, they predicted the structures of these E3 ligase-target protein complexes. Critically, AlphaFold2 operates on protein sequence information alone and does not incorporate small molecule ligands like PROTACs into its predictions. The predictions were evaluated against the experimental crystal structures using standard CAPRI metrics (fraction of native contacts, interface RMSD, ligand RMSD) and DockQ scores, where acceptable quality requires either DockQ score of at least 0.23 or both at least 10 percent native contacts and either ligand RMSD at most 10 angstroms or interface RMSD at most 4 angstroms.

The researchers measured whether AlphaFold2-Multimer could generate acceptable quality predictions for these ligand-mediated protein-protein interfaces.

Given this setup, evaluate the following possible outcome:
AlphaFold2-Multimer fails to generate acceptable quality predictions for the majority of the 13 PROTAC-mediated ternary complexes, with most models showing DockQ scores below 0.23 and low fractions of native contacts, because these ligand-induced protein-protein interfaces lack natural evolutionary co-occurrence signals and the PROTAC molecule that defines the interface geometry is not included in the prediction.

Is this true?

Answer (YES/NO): YES